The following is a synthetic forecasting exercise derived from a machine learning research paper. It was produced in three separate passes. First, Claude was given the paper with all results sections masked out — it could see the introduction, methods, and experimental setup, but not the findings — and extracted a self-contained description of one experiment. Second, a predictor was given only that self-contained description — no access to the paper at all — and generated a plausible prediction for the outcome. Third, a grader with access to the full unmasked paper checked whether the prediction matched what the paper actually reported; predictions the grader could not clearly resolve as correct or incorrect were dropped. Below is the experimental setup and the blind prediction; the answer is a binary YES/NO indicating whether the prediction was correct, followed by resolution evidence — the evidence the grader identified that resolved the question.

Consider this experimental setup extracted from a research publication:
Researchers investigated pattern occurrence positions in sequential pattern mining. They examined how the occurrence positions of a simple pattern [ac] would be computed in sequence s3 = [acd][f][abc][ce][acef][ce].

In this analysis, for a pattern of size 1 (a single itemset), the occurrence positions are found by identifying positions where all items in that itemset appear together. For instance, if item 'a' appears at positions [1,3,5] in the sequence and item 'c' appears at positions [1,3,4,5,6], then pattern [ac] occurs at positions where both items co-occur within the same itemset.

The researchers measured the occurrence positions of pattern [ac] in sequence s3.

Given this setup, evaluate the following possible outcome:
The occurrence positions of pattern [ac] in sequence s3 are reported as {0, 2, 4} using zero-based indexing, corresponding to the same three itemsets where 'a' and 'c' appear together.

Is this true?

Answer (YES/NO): NO